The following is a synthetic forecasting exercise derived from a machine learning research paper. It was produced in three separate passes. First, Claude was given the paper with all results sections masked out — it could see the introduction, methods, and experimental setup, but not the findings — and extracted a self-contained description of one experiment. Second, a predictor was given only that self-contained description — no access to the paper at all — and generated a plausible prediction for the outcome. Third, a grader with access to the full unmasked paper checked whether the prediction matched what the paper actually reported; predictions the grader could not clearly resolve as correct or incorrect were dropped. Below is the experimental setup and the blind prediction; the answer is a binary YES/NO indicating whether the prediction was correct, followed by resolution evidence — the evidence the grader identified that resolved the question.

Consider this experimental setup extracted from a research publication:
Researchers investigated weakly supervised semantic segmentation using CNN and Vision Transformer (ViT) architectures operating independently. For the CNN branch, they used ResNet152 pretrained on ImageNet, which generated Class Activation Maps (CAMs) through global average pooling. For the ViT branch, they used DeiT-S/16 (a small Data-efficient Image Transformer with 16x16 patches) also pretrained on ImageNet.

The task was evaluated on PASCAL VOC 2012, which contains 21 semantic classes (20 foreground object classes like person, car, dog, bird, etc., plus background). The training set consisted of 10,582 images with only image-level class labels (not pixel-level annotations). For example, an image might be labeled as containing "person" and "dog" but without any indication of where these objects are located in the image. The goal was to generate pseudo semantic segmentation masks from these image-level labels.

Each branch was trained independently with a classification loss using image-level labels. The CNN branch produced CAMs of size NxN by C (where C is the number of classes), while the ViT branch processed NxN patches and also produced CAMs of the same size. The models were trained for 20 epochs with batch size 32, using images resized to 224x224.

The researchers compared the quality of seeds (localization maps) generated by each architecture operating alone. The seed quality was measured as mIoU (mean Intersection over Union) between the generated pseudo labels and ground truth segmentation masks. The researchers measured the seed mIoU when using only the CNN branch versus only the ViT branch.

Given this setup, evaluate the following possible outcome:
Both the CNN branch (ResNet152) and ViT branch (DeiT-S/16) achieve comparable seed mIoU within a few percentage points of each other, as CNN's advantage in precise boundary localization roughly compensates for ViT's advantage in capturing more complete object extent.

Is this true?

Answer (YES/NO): NO